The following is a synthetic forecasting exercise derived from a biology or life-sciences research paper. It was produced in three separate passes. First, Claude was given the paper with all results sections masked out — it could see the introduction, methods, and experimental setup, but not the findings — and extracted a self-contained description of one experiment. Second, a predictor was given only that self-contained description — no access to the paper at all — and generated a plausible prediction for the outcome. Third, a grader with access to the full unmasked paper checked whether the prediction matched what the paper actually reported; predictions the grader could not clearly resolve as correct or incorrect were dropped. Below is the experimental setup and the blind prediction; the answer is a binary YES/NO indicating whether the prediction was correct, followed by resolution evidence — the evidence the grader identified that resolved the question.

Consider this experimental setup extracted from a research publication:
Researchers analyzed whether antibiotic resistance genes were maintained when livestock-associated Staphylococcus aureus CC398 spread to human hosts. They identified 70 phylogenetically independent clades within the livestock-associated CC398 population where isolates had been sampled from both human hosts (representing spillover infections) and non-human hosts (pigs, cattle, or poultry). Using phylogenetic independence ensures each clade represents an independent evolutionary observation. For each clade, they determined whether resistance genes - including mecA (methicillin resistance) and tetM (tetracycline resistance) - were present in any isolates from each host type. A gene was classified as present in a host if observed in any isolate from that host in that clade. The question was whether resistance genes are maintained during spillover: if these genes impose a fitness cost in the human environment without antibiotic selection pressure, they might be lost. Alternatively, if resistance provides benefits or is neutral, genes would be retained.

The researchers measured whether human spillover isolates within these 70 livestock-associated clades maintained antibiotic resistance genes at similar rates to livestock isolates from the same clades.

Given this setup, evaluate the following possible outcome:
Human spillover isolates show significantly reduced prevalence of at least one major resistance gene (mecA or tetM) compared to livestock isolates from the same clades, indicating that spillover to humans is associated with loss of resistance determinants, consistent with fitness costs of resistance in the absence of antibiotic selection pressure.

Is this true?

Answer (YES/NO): NO